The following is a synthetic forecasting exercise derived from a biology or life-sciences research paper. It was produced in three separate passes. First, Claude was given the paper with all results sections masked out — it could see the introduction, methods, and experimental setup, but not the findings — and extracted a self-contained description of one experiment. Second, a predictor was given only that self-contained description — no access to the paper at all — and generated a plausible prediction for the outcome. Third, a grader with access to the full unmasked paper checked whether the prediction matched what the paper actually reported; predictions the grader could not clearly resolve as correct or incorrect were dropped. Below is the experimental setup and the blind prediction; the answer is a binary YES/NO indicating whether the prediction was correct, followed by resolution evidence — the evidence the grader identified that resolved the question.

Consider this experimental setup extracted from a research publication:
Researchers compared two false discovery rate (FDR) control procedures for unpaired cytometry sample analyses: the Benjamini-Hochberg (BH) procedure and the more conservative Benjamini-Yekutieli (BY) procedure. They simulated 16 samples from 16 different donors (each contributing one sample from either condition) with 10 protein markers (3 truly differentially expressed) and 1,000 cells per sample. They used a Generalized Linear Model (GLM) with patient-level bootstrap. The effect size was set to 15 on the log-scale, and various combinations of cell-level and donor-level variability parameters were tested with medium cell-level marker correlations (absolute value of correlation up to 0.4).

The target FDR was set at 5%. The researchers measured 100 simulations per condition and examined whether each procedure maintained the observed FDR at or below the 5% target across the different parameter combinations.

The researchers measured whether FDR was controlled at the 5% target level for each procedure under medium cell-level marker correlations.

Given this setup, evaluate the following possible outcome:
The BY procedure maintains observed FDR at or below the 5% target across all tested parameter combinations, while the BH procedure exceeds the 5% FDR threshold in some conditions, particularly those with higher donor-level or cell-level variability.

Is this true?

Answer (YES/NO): YES